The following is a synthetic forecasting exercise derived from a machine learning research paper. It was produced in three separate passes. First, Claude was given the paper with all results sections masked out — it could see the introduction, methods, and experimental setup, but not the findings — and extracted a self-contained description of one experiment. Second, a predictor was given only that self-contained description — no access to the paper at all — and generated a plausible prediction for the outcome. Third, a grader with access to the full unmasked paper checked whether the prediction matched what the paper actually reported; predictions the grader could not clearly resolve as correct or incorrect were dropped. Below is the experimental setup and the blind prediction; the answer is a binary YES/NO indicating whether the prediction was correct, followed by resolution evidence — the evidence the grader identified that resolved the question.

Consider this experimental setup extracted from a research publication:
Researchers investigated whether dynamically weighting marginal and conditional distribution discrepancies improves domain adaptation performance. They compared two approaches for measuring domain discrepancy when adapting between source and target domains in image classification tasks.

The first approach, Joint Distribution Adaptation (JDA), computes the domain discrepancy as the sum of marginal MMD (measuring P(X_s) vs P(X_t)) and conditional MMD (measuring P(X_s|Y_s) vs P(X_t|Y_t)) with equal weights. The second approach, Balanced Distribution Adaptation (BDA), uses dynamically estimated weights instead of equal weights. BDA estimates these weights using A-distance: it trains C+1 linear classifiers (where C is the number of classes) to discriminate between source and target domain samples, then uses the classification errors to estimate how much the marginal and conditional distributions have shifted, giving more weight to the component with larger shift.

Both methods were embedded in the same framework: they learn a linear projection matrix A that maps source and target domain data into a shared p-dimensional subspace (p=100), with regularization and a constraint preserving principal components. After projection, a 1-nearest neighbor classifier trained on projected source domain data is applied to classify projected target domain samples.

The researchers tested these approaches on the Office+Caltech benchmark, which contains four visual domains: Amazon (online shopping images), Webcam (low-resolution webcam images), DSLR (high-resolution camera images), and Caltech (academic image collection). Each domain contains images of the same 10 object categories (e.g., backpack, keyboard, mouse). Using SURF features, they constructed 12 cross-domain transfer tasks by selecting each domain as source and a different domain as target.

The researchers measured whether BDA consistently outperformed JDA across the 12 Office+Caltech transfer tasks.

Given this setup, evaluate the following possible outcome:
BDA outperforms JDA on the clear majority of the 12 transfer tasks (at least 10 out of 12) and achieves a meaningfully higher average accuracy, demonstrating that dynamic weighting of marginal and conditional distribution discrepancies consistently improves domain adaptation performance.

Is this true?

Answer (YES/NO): NO